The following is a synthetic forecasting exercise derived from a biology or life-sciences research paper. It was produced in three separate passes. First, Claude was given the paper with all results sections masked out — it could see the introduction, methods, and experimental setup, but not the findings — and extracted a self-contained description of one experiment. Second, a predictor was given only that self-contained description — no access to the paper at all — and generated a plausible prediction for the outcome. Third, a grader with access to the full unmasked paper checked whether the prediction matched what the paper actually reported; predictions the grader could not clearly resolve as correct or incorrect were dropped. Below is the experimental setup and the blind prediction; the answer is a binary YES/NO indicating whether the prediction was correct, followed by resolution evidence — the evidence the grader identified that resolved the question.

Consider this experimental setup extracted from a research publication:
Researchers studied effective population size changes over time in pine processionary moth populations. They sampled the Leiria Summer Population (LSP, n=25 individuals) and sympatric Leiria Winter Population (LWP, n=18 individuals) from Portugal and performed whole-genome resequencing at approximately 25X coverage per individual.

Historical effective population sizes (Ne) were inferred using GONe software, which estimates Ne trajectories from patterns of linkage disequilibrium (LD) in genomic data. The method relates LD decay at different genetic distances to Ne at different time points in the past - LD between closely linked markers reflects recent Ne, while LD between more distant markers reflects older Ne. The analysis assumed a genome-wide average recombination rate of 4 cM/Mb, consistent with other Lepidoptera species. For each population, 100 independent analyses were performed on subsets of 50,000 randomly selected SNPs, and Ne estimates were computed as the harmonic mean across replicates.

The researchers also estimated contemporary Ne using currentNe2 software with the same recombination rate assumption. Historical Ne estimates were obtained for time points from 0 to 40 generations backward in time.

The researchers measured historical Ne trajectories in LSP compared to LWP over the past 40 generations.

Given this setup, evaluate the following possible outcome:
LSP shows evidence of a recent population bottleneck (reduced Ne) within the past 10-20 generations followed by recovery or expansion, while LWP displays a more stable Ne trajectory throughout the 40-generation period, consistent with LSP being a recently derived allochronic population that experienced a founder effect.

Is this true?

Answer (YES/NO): NO